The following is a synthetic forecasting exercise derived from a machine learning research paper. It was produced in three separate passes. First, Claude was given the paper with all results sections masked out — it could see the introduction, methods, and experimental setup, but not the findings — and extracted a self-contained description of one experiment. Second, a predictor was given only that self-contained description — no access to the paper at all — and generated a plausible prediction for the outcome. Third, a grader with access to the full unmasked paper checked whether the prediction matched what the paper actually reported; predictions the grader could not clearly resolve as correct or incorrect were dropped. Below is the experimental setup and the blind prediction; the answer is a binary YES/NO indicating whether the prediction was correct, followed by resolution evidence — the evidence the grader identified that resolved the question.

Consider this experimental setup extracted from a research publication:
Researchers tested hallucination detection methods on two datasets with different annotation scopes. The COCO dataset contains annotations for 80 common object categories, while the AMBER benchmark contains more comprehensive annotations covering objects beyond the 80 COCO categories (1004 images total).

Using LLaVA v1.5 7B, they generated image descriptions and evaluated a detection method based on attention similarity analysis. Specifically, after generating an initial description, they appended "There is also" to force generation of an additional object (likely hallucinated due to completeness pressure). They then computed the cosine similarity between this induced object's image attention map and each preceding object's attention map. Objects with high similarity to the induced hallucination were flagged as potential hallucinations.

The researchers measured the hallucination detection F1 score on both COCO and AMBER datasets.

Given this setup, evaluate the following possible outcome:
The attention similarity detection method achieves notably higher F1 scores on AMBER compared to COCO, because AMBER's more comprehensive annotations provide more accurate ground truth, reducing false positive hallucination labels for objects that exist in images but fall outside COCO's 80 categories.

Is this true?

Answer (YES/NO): NO